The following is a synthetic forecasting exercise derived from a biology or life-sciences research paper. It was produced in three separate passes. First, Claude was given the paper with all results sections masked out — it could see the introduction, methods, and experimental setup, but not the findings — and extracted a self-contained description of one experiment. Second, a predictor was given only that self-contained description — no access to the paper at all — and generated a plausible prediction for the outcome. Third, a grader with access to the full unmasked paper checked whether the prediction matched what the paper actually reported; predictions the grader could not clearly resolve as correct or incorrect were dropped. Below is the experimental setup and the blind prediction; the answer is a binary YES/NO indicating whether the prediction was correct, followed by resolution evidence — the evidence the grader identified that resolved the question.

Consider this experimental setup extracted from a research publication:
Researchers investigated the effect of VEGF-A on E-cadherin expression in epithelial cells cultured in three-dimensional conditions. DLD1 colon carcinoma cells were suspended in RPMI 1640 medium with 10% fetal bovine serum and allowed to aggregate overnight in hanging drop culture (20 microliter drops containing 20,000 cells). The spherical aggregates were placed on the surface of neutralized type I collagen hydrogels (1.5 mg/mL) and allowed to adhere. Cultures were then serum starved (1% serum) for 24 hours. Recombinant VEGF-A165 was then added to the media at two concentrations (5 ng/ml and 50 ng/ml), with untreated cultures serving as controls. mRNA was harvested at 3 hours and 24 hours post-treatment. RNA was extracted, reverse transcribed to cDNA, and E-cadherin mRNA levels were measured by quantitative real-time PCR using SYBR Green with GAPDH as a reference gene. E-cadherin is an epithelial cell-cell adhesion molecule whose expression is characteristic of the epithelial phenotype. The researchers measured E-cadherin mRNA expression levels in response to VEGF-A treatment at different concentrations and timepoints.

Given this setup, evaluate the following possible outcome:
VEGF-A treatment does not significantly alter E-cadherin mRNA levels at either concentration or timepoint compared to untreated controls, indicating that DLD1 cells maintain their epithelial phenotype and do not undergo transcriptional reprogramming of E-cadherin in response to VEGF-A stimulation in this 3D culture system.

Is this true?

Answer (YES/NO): NO